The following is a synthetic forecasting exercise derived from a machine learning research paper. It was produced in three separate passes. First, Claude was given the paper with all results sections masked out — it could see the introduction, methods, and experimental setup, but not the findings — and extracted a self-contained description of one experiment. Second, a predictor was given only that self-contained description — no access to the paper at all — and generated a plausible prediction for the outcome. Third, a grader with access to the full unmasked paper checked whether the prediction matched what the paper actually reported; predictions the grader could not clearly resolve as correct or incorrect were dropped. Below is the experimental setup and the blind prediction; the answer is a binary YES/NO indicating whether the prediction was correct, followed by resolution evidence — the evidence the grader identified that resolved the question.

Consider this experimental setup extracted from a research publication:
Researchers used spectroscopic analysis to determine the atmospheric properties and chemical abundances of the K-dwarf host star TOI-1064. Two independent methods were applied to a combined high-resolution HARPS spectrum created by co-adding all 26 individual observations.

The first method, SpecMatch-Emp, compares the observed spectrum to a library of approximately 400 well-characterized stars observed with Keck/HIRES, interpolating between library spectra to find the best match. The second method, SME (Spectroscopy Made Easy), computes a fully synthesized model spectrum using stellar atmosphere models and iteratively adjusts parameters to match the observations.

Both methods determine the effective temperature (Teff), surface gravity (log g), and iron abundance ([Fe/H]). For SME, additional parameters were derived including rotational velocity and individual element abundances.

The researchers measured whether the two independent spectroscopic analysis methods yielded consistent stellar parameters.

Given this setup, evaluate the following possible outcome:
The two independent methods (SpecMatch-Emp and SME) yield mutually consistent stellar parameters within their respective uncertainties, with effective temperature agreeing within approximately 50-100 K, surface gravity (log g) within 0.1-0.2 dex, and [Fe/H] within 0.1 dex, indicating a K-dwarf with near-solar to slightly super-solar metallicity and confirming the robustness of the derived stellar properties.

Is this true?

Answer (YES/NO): NO